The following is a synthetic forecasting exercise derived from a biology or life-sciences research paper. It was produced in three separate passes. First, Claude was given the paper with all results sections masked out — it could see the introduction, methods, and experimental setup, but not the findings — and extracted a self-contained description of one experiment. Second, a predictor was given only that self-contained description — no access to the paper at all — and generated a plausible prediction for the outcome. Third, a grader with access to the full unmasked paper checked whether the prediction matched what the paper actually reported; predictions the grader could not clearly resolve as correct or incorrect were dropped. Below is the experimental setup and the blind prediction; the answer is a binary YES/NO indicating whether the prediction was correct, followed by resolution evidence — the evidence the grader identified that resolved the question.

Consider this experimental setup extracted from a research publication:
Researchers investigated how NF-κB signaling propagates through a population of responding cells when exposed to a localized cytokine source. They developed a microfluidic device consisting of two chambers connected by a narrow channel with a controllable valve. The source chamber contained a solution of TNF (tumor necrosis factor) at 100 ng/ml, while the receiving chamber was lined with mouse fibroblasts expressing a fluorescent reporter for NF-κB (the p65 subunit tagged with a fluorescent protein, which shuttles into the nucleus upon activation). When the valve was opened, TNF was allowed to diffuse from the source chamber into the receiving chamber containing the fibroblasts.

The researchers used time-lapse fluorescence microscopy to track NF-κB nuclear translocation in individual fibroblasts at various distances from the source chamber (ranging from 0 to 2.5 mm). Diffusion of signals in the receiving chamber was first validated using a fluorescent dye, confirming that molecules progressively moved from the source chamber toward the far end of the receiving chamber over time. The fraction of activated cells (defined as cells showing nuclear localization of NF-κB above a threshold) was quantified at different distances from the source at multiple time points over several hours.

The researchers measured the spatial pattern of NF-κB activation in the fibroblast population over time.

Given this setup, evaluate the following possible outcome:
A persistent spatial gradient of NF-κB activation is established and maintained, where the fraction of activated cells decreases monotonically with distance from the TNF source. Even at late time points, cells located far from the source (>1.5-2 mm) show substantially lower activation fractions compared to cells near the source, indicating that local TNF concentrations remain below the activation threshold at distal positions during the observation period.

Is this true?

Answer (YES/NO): NO